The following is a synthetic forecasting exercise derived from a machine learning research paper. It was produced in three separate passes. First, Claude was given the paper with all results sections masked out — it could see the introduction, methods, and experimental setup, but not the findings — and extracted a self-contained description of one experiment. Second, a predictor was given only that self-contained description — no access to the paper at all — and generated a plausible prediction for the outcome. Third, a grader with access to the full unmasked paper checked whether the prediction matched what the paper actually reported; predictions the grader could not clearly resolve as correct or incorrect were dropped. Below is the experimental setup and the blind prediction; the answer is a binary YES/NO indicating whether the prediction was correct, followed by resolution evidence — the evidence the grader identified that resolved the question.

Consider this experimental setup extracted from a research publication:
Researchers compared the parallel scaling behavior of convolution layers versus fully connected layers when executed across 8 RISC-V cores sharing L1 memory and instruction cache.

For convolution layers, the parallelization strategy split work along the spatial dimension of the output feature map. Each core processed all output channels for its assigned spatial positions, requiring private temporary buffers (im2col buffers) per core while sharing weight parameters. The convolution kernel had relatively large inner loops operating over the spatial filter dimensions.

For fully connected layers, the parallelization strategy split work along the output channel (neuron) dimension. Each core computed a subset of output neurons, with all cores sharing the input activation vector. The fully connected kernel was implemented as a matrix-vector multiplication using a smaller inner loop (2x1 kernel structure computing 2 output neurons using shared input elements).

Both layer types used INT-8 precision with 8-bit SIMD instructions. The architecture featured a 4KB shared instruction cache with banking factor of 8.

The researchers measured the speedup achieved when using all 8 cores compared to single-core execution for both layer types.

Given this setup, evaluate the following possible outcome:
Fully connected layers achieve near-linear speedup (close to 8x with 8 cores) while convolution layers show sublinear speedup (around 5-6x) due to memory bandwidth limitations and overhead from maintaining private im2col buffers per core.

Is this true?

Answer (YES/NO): NO